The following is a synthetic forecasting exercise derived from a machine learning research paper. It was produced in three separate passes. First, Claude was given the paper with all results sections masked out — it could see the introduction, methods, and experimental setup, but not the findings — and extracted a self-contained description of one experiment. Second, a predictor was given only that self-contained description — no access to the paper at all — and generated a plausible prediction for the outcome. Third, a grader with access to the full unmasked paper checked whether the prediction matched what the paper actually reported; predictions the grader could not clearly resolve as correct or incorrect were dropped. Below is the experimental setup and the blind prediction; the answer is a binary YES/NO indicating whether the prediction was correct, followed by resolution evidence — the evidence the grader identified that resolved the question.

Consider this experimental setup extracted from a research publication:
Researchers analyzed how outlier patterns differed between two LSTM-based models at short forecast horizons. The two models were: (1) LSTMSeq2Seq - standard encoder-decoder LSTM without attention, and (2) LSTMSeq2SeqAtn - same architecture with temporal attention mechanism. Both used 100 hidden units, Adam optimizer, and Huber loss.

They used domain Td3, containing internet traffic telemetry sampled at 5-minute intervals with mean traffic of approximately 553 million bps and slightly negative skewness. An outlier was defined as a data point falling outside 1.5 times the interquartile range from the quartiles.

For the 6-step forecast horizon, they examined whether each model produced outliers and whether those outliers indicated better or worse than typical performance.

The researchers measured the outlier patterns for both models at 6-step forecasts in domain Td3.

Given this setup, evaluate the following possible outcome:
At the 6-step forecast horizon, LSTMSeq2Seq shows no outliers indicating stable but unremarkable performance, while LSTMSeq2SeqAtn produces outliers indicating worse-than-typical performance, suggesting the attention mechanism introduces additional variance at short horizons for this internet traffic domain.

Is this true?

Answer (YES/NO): YES